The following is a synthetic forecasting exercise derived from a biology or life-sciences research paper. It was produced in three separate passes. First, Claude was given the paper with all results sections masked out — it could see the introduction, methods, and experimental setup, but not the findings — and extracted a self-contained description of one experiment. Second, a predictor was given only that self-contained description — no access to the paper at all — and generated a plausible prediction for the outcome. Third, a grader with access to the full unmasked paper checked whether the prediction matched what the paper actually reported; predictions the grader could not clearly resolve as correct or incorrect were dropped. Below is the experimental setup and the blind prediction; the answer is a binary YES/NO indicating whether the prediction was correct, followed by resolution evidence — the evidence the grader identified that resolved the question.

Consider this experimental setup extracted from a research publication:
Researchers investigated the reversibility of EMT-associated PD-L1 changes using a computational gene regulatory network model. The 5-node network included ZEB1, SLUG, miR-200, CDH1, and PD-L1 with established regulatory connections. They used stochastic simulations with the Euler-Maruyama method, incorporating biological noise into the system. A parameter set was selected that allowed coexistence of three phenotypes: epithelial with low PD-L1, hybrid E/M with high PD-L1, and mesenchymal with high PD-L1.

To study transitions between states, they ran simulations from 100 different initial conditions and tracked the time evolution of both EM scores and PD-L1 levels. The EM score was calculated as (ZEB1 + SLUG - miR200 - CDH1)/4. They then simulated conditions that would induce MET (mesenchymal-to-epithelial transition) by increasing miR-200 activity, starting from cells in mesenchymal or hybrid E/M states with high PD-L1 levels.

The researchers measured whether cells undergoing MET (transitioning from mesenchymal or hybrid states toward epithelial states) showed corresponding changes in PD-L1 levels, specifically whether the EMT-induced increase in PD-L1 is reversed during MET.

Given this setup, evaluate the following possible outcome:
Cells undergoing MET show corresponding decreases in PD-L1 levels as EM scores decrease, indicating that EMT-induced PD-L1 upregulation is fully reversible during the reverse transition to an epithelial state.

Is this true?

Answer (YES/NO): YES